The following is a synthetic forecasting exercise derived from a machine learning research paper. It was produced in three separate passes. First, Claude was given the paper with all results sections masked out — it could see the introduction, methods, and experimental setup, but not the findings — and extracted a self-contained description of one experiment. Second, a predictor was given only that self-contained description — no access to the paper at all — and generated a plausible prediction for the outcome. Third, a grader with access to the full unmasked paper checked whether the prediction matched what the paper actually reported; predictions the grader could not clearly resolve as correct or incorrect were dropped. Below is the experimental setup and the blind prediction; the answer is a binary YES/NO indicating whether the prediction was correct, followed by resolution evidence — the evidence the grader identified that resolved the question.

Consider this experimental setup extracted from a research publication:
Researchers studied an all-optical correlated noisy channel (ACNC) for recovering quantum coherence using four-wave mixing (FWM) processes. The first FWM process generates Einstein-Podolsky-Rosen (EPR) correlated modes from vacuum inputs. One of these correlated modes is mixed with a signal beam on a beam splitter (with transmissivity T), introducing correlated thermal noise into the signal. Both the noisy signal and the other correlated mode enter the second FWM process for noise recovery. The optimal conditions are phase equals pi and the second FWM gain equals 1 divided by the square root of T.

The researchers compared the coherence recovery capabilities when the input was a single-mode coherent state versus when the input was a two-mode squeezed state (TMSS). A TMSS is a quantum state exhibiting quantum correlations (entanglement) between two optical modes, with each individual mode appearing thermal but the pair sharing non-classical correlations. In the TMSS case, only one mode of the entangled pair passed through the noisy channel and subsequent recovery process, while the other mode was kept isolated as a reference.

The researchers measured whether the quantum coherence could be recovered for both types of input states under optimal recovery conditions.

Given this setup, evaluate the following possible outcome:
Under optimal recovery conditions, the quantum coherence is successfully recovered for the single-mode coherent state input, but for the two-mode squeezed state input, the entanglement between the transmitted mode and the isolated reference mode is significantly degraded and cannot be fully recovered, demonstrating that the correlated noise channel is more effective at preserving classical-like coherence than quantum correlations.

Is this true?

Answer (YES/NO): NO